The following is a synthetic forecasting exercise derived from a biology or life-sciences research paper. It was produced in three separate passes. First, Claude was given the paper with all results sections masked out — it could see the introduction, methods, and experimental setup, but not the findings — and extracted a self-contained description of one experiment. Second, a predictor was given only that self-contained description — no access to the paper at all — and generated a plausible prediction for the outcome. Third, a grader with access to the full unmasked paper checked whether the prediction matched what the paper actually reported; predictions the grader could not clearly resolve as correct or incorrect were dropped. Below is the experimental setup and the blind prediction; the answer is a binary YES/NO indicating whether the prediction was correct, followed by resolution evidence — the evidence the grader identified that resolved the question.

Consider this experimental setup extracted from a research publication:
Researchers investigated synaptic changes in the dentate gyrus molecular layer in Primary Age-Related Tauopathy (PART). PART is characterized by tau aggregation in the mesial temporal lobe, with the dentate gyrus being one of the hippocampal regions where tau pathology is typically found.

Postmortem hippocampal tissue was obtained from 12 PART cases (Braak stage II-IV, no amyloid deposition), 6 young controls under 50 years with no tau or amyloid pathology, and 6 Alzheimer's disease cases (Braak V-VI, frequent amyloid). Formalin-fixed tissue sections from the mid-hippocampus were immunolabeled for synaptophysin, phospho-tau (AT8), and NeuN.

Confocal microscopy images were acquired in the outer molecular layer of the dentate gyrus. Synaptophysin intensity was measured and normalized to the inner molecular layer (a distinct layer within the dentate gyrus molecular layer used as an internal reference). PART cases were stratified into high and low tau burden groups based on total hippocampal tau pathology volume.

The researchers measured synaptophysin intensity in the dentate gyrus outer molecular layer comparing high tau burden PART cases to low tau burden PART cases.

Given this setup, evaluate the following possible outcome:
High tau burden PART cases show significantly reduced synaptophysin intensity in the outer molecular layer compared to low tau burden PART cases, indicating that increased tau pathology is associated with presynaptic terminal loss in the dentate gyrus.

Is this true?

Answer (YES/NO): NO